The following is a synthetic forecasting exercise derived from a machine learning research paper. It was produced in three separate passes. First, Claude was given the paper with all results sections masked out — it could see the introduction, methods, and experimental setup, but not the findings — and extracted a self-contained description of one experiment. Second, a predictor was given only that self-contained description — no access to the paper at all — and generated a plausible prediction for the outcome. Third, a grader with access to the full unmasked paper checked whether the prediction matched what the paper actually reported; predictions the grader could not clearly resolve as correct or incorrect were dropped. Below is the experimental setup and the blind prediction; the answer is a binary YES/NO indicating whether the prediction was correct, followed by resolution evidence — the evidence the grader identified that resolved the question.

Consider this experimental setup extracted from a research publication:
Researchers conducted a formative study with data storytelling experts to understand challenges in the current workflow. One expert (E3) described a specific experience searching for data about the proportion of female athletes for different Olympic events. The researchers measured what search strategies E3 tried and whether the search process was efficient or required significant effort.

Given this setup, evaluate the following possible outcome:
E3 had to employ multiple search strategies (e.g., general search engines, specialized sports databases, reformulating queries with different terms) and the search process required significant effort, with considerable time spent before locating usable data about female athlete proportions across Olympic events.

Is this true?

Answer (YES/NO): YES